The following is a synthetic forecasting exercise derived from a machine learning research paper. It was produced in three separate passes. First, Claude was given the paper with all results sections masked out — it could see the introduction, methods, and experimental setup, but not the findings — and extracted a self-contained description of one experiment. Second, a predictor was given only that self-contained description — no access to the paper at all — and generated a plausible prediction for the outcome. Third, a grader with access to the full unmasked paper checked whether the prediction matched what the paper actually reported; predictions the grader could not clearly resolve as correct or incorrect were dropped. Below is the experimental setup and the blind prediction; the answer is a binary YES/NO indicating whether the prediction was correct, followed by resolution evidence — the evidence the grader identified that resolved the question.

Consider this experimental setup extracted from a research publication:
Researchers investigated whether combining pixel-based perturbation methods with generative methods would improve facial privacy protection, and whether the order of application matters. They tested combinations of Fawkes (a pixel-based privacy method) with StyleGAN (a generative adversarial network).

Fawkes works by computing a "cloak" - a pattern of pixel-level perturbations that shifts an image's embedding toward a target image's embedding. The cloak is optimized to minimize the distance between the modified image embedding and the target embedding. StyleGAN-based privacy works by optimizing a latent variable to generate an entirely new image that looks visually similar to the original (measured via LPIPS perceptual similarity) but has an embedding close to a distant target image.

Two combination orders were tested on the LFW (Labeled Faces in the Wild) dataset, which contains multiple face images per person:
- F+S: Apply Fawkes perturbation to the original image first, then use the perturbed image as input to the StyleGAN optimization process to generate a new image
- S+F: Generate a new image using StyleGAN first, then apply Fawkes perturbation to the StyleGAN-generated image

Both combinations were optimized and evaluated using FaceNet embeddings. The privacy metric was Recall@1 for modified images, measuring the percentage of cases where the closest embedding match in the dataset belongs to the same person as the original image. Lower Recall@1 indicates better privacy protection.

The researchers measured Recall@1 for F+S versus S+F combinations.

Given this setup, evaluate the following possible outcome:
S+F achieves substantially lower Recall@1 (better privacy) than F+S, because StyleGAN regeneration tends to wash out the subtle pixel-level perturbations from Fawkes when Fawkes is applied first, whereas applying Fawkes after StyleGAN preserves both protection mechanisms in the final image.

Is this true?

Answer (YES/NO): YES